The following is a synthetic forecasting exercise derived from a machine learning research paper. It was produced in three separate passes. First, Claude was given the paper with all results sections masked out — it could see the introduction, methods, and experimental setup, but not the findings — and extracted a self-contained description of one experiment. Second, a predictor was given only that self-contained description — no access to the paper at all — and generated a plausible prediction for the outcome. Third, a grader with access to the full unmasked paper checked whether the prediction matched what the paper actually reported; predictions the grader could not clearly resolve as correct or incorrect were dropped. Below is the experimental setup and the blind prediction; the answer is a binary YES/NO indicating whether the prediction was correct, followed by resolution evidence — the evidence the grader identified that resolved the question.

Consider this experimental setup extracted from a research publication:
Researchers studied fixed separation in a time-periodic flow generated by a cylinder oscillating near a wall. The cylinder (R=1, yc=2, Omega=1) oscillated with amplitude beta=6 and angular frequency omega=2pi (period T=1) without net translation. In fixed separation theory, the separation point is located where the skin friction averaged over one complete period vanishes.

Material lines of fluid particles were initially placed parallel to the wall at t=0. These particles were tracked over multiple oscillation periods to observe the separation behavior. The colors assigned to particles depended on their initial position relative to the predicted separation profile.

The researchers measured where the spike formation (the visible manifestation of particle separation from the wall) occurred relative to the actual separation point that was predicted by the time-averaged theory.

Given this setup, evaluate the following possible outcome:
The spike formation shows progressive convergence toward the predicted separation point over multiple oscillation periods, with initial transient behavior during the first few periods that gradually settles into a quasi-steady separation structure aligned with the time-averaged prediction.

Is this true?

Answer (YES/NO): NO